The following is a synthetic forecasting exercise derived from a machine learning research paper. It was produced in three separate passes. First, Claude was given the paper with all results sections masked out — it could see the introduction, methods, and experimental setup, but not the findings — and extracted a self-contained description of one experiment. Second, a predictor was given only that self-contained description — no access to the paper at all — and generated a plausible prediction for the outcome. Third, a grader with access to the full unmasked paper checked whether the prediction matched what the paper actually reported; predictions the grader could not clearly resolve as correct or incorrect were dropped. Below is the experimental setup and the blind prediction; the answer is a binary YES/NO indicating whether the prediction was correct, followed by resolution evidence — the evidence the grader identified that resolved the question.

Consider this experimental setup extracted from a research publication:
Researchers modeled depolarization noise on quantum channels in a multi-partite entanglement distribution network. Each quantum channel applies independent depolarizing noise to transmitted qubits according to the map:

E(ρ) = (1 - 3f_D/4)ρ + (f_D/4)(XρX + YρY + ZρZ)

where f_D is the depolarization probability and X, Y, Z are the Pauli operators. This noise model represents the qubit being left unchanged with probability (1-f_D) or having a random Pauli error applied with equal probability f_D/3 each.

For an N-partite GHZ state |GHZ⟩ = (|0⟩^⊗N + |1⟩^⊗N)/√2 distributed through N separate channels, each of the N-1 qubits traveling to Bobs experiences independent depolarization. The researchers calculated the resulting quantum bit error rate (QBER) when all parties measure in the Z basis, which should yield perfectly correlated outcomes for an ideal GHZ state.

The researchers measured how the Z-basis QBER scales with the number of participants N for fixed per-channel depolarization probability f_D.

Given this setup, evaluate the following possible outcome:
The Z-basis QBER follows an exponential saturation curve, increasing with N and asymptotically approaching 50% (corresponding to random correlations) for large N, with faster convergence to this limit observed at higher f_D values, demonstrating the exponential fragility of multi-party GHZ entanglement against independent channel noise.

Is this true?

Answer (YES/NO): YES